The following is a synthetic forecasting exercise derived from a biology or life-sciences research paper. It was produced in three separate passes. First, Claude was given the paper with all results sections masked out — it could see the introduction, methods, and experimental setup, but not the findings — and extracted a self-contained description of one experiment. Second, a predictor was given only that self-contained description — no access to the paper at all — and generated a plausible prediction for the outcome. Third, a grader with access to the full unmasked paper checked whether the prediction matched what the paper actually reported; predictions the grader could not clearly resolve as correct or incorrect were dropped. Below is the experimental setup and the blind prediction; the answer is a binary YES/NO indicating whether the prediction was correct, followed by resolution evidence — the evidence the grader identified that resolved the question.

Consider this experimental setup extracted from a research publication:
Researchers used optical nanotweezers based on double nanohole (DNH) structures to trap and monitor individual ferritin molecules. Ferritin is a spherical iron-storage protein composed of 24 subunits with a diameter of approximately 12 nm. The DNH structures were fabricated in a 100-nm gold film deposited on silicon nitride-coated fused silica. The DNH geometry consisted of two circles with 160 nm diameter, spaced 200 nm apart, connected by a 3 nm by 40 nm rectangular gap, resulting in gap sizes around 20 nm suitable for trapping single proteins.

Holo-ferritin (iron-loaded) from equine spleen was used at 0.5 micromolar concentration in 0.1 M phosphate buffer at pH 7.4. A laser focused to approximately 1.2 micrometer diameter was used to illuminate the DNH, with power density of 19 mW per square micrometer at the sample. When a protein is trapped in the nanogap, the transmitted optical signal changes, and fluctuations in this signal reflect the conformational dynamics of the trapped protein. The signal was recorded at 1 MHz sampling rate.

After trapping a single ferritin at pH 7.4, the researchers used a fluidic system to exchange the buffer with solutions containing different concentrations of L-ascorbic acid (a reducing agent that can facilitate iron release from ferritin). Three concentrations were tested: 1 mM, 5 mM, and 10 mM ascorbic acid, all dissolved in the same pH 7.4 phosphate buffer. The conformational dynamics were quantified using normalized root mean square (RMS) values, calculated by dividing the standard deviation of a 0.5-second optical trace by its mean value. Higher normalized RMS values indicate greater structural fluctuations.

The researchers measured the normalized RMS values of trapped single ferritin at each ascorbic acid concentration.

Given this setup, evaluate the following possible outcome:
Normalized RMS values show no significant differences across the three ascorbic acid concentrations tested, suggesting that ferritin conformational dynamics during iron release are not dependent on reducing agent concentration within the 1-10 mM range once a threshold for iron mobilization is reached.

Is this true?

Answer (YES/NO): NO